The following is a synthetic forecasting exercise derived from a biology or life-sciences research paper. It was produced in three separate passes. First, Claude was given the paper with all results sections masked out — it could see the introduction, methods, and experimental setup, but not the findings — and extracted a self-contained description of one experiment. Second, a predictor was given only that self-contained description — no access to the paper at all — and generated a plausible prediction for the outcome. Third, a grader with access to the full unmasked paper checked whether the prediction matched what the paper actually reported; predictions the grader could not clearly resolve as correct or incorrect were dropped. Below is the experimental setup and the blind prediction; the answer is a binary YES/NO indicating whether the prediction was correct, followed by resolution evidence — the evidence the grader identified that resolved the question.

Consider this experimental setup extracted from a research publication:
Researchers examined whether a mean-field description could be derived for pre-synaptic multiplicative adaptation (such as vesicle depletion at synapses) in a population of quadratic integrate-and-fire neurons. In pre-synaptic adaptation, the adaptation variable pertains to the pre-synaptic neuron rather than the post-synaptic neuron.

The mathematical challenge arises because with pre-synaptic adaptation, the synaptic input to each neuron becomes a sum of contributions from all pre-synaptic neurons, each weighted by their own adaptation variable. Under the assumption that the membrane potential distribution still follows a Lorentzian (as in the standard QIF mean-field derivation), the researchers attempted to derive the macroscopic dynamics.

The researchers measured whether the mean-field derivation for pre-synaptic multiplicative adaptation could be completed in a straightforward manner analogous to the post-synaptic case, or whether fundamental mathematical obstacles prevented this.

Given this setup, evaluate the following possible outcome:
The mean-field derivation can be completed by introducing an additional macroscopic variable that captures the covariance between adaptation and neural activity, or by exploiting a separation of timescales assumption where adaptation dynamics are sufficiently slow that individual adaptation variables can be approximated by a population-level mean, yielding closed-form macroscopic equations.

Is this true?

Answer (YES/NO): NO